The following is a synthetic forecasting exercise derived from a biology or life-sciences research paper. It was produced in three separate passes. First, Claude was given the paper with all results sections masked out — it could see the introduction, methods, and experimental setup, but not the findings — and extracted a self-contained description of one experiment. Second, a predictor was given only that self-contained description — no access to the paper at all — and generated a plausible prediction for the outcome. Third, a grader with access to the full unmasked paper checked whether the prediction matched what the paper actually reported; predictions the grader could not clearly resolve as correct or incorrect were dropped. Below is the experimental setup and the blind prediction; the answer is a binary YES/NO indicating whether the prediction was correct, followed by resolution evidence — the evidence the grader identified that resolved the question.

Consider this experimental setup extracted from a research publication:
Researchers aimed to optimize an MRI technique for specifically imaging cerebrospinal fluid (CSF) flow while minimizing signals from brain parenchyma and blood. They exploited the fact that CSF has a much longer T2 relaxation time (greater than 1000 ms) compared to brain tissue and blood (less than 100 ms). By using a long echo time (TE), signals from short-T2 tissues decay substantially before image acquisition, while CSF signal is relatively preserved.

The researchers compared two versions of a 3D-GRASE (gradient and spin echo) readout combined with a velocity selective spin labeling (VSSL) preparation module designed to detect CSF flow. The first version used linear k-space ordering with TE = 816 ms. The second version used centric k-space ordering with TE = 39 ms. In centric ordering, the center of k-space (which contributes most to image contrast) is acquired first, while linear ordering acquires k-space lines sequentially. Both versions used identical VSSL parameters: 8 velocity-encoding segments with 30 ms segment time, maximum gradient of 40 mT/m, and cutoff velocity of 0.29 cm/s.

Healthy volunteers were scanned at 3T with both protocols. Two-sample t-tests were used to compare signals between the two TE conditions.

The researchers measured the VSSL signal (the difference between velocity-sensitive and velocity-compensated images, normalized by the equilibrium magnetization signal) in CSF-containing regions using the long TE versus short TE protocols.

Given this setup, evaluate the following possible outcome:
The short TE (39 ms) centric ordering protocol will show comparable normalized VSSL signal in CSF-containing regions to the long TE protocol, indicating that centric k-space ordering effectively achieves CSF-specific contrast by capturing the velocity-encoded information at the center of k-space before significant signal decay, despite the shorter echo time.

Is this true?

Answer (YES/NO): NO